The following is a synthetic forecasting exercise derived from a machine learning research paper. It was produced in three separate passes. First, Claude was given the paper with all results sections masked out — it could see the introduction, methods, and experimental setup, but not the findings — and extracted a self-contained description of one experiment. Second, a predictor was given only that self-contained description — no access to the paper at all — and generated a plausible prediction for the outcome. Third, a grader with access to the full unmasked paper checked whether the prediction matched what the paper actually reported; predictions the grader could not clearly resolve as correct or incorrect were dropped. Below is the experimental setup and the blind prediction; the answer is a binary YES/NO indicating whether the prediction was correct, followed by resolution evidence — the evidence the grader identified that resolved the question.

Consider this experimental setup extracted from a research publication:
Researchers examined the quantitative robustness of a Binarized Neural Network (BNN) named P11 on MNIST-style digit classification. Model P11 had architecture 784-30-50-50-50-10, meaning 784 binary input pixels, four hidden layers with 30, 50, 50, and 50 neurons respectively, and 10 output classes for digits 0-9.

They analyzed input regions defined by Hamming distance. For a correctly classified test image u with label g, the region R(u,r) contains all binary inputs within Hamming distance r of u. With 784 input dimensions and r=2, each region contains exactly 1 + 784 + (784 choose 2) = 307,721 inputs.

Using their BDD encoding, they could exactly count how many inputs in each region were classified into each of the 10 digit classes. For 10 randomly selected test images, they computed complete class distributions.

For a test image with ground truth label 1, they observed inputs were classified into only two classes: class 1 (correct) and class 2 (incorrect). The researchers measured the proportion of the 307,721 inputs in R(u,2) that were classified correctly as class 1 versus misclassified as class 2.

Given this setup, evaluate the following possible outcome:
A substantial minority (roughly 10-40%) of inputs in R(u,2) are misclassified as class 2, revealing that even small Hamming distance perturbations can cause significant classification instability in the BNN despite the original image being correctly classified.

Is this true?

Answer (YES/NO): YES